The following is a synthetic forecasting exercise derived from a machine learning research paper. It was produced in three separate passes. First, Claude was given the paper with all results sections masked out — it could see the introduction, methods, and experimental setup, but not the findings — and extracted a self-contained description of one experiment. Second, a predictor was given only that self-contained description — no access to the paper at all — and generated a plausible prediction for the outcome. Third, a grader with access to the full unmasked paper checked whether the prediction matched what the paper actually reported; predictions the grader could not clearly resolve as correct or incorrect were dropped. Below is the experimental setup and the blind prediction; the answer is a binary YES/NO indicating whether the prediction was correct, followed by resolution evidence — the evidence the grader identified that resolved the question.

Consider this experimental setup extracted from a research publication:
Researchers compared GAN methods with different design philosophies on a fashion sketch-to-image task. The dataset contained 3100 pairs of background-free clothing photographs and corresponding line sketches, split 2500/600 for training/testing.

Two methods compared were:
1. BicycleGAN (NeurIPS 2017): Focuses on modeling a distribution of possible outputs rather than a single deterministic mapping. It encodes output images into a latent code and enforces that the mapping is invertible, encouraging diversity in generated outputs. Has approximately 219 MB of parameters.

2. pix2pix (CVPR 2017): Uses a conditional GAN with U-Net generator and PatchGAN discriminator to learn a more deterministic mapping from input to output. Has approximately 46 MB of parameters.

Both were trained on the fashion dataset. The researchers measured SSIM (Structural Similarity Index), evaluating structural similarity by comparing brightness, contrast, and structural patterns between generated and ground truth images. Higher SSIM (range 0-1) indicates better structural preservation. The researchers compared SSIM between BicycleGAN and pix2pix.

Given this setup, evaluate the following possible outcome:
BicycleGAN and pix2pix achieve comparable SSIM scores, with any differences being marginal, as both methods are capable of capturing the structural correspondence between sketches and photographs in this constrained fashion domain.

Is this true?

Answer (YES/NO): NO